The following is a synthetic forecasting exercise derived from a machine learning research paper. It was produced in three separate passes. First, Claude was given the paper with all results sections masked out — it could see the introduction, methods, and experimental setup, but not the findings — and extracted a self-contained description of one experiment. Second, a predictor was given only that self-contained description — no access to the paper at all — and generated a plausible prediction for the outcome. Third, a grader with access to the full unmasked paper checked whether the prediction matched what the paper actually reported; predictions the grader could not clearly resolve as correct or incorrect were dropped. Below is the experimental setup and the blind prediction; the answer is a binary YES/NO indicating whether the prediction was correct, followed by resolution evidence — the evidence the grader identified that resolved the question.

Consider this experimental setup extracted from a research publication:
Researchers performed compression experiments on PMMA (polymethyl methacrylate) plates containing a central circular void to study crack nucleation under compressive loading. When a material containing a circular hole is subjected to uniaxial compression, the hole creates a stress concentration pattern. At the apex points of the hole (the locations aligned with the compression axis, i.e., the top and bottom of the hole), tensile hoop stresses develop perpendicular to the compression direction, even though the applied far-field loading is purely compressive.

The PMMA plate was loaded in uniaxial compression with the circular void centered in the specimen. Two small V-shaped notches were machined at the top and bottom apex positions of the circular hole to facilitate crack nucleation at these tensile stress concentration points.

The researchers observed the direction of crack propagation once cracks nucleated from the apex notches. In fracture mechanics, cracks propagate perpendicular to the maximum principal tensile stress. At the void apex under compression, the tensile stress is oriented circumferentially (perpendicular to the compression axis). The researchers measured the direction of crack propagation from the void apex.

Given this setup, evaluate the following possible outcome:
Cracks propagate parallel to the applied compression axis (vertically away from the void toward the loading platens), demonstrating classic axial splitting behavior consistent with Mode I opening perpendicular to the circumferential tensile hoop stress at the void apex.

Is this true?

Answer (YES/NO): YES